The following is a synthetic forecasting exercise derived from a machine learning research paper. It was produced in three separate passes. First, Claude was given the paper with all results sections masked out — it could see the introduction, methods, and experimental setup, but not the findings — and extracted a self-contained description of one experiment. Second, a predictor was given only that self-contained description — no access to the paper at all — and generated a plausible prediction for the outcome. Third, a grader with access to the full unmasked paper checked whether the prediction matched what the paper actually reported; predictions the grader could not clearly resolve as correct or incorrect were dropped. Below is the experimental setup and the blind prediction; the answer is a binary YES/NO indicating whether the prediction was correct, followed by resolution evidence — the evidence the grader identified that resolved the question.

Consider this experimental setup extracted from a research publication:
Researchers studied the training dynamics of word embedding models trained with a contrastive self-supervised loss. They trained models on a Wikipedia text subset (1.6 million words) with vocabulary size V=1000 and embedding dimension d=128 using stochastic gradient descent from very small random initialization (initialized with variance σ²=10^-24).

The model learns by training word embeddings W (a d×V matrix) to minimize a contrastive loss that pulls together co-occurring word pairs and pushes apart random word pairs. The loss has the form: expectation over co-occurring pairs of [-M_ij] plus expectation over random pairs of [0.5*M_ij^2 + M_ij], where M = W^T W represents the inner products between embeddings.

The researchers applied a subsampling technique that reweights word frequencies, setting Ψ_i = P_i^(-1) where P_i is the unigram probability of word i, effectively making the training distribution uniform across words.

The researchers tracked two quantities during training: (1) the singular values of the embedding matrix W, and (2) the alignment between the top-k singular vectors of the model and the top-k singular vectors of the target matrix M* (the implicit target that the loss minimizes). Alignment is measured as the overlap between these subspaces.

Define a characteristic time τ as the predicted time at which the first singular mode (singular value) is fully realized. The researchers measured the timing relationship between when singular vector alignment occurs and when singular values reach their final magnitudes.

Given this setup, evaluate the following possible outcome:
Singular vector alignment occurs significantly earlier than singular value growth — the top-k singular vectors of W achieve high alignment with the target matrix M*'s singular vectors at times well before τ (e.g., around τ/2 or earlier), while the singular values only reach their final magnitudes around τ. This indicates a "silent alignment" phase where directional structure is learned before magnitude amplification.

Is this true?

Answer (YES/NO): YES